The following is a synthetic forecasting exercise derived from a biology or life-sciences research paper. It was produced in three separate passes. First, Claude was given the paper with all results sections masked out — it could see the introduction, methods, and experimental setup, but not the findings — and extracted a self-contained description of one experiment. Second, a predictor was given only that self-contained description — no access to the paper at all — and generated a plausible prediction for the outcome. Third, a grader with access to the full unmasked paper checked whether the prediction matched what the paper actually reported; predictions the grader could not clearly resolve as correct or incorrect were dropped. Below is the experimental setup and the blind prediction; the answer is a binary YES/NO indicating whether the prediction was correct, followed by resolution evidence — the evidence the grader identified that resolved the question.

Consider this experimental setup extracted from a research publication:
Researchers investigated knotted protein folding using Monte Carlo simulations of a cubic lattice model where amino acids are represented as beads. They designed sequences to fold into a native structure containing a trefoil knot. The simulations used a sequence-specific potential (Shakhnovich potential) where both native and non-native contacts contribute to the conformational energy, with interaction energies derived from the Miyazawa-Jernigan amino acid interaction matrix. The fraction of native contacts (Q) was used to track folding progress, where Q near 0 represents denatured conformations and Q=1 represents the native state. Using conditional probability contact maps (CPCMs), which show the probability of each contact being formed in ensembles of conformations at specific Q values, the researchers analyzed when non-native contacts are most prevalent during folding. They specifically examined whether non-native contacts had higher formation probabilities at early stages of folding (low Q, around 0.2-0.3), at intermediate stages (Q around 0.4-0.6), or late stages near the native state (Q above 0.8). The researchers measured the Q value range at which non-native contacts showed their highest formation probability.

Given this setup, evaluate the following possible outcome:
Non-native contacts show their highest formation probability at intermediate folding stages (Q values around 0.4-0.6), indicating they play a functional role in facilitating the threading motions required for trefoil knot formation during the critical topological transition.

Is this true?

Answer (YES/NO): YES